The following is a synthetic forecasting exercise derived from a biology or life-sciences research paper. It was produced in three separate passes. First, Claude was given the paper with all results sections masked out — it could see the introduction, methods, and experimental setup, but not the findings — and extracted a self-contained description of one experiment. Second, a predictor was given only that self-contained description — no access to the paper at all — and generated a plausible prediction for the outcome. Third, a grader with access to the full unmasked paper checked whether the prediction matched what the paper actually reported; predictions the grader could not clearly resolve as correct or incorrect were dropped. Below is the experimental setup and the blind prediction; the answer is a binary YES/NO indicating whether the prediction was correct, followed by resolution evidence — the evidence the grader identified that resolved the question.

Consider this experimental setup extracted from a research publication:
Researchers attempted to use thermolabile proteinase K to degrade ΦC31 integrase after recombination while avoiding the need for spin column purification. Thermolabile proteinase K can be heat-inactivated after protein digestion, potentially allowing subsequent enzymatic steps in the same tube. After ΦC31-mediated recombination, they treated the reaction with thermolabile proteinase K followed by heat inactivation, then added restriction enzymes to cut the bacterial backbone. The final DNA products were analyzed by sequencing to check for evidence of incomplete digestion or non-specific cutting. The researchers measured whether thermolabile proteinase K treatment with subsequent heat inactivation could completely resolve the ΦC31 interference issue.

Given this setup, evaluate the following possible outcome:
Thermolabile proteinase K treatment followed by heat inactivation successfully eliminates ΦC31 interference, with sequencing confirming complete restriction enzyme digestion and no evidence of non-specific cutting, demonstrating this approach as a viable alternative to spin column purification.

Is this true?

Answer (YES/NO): NO